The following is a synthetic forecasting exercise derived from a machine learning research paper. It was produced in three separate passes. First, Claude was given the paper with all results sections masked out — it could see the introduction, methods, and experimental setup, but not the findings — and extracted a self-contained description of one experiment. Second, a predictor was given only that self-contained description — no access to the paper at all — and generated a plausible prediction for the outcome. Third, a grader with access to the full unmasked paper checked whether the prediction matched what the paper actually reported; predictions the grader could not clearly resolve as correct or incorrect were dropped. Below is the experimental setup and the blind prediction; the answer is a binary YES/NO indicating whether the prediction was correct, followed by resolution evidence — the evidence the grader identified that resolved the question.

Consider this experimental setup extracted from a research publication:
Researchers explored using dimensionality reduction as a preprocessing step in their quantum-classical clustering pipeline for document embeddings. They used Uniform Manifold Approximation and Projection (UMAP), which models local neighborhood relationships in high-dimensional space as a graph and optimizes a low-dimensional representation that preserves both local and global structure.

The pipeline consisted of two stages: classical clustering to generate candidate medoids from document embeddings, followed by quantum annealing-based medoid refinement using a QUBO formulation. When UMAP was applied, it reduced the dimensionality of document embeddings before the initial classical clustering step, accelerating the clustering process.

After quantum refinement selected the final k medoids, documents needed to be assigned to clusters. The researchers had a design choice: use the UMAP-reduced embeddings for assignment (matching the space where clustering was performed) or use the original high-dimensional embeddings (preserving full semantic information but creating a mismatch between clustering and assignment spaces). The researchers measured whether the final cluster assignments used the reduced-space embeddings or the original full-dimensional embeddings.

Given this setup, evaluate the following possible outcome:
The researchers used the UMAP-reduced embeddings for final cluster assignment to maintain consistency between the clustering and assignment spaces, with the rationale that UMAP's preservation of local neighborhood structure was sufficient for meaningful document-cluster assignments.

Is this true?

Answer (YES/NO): NO